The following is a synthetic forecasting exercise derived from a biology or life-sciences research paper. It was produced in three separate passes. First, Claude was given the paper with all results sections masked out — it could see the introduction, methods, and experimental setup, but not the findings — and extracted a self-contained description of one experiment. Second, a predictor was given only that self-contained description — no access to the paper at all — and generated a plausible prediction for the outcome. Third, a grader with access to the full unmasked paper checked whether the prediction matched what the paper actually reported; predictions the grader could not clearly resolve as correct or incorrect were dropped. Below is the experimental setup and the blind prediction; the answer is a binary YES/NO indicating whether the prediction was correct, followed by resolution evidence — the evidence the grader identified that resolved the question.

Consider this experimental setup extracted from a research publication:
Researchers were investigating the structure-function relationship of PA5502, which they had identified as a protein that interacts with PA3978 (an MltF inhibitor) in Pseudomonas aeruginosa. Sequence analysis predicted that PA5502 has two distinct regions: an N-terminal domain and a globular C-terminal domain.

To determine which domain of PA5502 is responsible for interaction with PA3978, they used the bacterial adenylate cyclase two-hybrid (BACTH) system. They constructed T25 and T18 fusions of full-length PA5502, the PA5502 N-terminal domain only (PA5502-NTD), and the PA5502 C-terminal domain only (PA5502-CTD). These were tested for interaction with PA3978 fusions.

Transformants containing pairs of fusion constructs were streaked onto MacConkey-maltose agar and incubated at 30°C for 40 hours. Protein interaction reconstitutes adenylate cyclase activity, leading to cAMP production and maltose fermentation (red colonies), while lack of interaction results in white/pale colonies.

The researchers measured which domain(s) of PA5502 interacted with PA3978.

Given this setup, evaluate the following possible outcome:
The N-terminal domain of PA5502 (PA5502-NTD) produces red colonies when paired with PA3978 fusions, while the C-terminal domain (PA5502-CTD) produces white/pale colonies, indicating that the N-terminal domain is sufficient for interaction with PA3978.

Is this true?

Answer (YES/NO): YES